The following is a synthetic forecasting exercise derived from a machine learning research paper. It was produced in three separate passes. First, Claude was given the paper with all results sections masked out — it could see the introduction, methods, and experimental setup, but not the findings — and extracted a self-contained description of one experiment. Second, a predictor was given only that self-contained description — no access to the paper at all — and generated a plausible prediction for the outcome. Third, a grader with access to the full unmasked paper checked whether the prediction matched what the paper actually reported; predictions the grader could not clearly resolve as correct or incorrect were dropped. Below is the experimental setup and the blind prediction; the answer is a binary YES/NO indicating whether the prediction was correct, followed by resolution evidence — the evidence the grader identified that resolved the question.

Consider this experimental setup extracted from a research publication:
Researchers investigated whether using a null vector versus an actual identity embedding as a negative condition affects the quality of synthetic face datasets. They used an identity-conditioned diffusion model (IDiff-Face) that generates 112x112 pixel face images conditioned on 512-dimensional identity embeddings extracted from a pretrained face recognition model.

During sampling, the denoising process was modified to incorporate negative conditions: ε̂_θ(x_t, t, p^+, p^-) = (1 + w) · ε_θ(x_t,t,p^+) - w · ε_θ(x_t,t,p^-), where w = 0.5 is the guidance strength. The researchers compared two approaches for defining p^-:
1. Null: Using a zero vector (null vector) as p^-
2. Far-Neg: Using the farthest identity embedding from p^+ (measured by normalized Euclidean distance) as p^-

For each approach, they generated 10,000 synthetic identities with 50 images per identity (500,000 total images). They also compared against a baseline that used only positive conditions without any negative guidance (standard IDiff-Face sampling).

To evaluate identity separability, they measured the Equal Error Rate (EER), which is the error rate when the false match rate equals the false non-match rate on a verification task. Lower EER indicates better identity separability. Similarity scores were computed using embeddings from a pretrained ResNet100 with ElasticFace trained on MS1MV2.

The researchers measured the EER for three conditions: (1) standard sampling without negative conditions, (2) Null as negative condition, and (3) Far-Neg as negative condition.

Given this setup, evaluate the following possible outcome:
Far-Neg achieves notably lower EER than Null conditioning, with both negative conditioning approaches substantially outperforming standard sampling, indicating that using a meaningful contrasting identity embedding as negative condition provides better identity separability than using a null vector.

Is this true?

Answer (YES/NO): NO